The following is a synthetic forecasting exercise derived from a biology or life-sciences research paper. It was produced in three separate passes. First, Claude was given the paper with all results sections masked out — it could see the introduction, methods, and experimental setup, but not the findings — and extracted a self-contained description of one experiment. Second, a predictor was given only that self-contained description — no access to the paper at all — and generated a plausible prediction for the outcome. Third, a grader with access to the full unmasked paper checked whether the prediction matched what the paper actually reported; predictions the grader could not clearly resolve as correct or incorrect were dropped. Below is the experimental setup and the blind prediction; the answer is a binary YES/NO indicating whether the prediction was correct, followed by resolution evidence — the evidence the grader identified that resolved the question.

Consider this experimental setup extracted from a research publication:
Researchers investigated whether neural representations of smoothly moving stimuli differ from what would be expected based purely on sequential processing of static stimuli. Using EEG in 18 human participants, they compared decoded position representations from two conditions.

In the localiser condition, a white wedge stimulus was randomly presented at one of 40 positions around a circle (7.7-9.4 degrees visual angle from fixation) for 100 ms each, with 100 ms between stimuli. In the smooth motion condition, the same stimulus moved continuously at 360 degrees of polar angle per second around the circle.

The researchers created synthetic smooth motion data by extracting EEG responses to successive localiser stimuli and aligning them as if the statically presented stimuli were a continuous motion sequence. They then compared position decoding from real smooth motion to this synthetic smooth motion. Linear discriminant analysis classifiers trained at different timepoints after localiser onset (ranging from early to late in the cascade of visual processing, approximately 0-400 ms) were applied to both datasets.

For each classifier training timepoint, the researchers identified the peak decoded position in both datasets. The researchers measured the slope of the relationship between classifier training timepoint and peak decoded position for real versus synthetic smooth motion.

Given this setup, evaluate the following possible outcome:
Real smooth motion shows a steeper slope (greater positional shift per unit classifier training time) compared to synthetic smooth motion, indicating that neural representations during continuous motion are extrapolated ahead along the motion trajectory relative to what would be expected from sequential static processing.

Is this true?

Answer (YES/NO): NO